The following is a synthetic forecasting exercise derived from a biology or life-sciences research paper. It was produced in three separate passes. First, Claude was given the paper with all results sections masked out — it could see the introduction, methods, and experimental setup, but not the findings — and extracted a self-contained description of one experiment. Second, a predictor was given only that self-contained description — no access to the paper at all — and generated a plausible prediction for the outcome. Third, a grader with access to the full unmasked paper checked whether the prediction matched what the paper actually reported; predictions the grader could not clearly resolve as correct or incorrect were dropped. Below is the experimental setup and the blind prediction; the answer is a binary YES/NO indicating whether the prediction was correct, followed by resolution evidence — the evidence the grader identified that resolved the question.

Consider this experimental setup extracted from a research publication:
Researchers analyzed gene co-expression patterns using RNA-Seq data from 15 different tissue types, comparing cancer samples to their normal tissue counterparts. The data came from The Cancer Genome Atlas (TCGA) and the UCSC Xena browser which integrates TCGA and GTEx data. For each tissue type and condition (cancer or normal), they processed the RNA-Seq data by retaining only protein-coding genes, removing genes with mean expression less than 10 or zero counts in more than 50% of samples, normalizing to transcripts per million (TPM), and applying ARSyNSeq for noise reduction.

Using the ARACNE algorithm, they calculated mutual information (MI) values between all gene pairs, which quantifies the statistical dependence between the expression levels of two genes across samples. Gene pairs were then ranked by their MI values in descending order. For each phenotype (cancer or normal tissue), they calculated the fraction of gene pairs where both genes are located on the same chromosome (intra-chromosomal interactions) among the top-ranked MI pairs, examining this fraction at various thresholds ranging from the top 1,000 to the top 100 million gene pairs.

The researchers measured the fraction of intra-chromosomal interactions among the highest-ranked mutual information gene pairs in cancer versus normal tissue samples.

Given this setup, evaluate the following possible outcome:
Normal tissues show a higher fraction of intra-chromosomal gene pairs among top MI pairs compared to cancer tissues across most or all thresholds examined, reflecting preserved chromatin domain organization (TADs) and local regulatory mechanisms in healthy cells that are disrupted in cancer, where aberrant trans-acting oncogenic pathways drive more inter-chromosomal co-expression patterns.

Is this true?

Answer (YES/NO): NO